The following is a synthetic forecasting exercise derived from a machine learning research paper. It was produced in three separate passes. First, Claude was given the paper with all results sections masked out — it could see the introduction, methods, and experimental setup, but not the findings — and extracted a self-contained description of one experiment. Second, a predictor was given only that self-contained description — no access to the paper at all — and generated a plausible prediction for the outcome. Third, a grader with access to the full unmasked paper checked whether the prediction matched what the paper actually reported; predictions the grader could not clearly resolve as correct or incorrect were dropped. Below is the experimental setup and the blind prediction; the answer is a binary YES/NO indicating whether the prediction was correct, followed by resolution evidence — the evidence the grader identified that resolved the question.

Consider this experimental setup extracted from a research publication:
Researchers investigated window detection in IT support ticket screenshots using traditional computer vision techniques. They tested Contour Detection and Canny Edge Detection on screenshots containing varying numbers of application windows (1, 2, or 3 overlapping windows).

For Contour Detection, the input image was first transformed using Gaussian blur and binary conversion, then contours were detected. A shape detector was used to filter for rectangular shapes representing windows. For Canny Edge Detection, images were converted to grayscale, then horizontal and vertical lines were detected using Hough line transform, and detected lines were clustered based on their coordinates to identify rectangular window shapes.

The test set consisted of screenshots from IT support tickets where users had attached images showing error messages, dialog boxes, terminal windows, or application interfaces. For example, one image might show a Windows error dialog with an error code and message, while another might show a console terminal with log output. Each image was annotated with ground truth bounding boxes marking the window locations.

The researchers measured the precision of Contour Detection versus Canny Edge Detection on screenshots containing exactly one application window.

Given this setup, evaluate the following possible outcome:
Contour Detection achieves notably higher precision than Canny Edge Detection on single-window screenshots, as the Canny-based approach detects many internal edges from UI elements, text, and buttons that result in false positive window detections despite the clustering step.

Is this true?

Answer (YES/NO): YES